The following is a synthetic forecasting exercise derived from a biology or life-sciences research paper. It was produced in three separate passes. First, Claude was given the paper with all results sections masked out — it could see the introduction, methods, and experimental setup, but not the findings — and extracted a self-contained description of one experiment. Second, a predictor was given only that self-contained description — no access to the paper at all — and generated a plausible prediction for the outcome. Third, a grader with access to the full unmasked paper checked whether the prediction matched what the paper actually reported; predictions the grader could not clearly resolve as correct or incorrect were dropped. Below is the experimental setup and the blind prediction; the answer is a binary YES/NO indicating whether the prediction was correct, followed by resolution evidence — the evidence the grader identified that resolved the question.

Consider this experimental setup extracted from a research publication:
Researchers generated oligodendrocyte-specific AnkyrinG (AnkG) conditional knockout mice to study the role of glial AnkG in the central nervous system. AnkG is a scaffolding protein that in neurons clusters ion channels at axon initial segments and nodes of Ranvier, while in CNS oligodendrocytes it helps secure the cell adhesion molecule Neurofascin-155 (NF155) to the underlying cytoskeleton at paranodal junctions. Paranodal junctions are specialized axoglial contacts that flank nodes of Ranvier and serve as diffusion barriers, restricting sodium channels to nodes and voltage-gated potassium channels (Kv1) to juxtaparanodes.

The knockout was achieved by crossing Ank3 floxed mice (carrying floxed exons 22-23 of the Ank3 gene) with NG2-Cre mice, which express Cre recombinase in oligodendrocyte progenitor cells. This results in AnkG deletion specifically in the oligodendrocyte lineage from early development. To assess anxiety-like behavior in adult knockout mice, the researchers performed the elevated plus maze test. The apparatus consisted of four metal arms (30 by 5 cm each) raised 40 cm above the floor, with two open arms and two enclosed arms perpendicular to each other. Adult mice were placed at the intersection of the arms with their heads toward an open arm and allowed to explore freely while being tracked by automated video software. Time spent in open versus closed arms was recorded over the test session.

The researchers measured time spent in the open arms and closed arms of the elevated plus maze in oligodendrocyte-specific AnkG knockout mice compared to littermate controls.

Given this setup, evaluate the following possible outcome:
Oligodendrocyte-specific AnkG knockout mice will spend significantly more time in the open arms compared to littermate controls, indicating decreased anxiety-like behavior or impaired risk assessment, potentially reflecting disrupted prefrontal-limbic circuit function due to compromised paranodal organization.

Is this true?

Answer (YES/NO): YES